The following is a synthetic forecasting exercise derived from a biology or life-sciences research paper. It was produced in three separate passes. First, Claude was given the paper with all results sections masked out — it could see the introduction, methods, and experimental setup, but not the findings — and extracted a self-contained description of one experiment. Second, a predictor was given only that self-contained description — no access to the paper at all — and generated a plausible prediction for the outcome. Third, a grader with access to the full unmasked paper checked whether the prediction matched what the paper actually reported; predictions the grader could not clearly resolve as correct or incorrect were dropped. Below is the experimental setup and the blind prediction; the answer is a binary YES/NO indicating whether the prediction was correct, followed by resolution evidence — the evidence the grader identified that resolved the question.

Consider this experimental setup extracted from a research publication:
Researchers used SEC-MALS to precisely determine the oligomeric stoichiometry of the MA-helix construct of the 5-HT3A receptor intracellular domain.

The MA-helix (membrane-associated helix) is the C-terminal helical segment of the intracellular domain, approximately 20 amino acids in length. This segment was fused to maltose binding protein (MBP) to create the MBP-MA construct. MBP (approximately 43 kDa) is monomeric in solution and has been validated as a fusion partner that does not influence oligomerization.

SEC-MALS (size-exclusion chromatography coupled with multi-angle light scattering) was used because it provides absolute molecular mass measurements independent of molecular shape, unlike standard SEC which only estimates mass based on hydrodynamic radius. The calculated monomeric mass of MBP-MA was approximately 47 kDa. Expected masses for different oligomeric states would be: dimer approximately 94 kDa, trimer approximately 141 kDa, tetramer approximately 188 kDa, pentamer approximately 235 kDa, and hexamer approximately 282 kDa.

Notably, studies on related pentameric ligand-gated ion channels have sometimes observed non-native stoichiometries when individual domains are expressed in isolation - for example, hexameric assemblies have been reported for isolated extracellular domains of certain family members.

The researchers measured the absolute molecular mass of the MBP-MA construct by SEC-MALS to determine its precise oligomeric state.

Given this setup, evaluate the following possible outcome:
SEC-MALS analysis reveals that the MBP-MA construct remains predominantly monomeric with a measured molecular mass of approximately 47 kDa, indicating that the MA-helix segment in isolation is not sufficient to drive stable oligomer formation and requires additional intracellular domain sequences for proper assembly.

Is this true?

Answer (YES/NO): NO